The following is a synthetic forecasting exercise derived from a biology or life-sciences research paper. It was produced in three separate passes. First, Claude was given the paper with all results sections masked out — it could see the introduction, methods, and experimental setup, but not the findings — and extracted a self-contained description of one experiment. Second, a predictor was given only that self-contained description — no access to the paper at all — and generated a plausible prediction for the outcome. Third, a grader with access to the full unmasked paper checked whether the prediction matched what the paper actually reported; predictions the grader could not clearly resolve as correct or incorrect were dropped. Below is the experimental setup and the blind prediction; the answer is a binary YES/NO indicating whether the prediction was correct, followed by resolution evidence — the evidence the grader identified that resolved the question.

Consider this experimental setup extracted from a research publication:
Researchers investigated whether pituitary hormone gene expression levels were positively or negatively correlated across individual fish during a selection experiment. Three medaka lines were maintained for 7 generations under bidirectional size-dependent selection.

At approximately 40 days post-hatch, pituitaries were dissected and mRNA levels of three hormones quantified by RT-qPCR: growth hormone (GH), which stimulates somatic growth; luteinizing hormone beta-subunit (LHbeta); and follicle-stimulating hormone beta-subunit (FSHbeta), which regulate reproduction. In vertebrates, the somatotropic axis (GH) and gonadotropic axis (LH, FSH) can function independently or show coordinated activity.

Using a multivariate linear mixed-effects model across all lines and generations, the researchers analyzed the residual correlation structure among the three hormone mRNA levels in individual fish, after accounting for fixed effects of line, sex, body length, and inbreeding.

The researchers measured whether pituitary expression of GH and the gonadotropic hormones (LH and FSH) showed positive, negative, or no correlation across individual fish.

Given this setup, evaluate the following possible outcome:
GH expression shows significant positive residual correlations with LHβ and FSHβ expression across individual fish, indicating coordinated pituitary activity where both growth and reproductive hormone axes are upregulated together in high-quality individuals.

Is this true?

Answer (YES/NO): YES